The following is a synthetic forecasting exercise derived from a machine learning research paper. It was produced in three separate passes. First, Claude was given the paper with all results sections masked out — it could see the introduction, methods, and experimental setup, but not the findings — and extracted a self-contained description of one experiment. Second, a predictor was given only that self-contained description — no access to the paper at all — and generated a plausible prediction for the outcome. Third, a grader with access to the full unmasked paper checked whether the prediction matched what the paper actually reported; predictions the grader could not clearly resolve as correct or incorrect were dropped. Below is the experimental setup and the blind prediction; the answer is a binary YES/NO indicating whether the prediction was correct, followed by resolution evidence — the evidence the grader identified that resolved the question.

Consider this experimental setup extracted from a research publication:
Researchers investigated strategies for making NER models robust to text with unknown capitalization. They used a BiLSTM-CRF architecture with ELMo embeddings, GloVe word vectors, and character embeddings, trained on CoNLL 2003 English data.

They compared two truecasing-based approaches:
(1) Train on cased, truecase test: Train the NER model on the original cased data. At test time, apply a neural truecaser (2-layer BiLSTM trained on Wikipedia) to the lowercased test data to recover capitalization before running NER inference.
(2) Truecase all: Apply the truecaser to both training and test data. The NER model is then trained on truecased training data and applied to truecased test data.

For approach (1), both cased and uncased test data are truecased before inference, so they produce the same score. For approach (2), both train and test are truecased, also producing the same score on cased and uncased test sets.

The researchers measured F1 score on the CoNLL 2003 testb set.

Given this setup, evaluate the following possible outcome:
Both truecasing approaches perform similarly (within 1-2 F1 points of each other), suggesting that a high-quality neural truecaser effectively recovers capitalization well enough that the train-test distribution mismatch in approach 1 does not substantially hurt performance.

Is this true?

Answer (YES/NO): NO